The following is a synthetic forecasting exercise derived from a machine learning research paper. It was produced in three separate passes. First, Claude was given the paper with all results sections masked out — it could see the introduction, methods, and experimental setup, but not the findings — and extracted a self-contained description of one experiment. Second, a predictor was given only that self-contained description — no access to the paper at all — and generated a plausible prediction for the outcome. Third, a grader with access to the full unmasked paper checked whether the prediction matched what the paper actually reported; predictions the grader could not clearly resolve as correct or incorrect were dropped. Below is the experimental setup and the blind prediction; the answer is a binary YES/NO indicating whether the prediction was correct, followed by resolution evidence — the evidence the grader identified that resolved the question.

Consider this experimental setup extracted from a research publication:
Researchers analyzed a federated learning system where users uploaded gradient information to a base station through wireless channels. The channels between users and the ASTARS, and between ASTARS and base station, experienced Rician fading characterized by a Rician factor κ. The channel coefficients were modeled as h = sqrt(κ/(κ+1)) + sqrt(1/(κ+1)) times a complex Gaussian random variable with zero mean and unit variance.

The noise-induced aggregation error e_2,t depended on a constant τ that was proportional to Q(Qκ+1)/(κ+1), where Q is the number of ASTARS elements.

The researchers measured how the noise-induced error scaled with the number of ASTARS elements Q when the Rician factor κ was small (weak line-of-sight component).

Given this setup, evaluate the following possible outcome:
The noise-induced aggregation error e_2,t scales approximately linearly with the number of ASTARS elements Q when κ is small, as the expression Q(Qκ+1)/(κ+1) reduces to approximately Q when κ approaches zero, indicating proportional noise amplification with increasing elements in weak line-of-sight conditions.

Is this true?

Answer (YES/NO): YES